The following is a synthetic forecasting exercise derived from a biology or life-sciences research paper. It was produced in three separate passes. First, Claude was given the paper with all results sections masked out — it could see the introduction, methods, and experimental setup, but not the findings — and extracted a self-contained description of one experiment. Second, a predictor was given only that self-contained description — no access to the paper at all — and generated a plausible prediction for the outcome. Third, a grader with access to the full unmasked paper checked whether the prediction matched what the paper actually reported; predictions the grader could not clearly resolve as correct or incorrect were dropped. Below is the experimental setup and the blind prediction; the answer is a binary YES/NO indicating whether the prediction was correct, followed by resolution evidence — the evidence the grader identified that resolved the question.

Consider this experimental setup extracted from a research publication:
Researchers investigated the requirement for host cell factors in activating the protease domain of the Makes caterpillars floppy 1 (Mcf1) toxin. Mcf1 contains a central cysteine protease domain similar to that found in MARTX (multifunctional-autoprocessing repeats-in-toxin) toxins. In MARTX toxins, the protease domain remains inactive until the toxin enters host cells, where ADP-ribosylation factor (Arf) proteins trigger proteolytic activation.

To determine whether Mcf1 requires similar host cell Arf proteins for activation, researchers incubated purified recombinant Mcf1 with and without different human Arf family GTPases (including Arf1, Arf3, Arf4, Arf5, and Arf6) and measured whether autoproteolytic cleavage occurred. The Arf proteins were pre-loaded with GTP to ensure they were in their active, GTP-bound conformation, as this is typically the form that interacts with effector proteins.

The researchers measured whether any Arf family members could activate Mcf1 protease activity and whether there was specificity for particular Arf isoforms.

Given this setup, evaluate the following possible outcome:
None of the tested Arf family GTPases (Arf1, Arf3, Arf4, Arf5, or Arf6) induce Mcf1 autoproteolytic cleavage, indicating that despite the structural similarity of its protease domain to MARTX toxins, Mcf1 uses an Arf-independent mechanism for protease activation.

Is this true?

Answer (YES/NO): NO